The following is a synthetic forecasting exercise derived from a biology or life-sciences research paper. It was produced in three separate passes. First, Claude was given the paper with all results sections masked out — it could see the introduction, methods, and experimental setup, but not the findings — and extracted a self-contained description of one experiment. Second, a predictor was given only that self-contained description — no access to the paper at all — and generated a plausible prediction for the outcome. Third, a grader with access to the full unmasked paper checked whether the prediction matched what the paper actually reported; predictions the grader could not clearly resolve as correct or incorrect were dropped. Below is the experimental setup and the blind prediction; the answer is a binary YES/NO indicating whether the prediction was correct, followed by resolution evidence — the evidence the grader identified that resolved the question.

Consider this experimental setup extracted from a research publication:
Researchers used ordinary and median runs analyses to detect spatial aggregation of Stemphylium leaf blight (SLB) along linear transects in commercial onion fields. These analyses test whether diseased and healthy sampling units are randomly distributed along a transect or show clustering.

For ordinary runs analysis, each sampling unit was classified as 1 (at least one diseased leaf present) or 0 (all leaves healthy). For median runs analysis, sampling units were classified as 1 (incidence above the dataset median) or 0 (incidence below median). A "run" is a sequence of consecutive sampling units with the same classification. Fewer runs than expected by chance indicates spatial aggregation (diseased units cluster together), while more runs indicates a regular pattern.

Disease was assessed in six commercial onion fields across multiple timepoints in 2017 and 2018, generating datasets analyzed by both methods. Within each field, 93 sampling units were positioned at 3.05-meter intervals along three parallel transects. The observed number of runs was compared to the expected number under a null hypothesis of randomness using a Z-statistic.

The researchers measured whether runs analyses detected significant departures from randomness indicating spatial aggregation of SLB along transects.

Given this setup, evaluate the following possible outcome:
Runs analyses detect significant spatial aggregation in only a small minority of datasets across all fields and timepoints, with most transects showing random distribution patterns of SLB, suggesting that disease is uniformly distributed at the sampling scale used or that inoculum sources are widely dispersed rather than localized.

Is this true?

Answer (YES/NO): NO